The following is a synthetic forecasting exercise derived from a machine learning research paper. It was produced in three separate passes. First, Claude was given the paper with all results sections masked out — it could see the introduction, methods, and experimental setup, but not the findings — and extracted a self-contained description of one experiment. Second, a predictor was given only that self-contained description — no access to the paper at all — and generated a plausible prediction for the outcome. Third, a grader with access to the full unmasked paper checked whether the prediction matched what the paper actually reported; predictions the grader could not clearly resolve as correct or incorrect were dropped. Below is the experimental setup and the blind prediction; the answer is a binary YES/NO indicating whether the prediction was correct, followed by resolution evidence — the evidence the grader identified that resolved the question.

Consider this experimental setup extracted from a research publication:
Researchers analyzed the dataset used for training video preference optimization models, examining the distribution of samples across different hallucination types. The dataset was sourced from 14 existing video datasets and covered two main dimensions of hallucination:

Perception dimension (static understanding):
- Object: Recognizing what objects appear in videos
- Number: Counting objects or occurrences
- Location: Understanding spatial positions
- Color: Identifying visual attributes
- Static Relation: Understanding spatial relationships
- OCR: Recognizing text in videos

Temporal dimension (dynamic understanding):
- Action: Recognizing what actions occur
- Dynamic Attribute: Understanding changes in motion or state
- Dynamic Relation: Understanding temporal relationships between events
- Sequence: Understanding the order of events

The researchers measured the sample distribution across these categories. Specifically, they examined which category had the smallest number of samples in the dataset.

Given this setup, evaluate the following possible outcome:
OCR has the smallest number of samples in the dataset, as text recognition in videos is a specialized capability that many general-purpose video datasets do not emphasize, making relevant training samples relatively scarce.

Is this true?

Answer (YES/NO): NO